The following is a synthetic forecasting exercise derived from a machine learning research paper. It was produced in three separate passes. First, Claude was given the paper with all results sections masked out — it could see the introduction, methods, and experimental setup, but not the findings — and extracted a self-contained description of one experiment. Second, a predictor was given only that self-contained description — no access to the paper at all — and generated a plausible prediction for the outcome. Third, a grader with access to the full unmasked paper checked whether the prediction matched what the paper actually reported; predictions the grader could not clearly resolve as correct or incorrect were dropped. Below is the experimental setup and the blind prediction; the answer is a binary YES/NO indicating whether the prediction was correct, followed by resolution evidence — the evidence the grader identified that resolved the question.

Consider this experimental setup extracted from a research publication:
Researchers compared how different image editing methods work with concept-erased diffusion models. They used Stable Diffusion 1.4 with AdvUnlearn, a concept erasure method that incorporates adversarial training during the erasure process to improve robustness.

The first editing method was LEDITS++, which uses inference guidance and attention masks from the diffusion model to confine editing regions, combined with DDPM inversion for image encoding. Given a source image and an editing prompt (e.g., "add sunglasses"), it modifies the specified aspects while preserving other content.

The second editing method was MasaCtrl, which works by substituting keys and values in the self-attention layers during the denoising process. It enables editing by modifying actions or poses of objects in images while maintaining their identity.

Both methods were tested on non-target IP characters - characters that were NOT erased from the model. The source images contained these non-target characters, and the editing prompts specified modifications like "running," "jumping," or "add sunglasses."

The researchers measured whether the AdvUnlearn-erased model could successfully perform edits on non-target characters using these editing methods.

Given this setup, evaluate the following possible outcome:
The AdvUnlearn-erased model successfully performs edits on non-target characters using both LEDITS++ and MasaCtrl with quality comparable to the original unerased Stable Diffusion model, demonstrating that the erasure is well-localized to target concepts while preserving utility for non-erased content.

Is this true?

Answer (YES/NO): NO